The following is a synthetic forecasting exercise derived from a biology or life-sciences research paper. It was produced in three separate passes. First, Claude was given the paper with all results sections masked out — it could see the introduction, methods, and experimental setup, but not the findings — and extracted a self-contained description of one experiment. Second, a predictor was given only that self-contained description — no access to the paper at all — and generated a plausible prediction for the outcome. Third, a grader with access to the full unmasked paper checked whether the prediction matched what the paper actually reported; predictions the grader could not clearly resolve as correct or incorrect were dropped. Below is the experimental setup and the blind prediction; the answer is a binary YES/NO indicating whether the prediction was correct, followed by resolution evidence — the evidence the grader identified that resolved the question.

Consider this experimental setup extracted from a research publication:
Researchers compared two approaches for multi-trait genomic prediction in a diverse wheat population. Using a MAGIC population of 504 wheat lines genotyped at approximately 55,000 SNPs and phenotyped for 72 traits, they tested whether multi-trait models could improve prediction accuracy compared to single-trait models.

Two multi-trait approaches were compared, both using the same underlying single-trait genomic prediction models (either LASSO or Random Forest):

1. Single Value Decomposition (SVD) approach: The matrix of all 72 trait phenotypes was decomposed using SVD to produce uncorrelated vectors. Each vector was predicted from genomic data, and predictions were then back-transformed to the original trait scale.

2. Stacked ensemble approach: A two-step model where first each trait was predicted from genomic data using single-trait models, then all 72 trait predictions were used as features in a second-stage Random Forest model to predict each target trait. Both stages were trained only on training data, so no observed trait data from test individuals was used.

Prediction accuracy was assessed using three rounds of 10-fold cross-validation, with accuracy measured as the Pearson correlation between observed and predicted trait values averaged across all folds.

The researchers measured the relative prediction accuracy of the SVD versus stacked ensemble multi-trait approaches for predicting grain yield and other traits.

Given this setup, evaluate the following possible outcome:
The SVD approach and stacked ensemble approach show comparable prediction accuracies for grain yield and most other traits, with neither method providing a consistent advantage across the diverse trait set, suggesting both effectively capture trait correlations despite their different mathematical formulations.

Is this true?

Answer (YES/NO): NO